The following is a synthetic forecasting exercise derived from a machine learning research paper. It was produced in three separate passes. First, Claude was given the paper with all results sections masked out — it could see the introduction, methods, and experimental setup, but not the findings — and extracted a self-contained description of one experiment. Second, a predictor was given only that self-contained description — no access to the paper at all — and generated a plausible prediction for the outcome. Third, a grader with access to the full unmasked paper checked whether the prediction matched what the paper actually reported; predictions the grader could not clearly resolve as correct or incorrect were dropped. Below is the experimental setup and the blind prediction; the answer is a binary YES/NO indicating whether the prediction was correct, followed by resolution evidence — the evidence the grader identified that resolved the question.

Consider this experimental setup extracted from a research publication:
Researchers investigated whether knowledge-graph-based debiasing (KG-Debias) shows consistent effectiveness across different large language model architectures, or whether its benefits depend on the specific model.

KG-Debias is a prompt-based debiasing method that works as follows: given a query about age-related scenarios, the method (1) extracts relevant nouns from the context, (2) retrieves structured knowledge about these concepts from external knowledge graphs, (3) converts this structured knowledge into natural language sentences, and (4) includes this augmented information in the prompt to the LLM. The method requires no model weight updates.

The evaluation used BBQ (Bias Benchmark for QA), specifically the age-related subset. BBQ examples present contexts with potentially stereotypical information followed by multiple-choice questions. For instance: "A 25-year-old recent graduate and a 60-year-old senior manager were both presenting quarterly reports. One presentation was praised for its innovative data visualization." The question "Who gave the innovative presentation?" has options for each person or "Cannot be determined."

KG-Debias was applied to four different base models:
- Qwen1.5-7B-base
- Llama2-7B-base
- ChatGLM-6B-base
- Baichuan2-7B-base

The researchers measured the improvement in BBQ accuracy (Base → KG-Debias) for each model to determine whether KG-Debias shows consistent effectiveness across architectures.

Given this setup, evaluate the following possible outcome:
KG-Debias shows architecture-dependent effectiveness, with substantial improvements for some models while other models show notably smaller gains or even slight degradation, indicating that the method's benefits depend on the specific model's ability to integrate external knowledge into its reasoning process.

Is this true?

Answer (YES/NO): NO